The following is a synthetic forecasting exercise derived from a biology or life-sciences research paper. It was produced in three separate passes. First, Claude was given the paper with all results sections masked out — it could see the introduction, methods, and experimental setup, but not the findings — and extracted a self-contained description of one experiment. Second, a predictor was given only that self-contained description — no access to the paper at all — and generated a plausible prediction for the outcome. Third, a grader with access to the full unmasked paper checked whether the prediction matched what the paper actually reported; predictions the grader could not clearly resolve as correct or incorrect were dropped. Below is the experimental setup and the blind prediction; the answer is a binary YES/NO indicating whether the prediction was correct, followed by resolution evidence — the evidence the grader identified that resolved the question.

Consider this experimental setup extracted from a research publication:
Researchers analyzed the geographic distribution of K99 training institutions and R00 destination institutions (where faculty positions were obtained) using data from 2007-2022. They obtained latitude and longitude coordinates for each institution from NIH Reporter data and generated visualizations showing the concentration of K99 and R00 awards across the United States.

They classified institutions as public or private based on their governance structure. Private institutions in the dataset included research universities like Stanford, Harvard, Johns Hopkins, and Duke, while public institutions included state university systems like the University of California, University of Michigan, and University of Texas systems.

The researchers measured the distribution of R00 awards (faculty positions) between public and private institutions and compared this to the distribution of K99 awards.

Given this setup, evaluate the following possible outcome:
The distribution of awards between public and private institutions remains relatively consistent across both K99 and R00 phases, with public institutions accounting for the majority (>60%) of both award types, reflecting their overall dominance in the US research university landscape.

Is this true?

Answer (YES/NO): NO